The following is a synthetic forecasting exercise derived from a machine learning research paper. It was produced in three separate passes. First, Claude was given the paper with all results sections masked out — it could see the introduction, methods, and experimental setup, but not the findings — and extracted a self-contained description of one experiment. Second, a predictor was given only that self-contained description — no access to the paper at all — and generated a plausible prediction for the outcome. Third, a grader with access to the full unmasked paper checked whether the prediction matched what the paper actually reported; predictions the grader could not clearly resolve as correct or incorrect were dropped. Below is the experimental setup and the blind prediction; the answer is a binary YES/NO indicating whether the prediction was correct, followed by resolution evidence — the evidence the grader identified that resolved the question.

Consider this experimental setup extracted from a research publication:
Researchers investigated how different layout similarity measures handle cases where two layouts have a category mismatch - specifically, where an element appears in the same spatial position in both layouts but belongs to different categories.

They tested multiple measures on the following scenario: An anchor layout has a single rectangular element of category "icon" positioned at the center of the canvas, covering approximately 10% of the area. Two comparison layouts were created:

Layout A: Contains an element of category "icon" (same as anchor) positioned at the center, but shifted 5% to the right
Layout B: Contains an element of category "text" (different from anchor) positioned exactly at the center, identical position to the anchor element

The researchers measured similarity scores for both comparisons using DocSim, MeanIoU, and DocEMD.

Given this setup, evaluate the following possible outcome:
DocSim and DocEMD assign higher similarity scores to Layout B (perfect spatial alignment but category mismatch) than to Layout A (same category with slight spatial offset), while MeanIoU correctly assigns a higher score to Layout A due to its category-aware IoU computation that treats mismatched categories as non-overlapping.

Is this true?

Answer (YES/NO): NO